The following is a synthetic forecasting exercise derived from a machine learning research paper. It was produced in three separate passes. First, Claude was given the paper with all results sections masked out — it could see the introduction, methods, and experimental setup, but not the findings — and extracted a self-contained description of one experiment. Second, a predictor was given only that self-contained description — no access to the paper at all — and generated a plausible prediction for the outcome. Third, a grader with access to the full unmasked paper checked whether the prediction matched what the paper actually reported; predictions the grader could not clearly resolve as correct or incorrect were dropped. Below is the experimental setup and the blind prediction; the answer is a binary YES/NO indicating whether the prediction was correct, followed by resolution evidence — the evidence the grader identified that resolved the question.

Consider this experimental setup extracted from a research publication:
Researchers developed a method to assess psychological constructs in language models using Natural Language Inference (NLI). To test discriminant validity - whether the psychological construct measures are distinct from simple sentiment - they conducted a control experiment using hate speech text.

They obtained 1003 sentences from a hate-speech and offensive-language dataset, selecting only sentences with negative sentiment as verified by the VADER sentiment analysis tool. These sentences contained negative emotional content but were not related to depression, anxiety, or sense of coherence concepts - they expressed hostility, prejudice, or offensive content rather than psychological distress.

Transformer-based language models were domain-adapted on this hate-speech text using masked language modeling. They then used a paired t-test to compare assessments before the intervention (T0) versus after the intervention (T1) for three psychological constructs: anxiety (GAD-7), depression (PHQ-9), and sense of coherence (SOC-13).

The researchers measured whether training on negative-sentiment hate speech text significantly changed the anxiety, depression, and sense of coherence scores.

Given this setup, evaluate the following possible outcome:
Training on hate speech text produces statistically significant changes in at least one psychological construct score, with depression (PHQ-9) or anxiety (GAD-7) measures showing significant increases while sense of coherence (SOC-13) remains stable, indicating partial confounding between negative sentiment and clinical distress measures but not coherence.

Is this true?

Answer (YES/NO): NO